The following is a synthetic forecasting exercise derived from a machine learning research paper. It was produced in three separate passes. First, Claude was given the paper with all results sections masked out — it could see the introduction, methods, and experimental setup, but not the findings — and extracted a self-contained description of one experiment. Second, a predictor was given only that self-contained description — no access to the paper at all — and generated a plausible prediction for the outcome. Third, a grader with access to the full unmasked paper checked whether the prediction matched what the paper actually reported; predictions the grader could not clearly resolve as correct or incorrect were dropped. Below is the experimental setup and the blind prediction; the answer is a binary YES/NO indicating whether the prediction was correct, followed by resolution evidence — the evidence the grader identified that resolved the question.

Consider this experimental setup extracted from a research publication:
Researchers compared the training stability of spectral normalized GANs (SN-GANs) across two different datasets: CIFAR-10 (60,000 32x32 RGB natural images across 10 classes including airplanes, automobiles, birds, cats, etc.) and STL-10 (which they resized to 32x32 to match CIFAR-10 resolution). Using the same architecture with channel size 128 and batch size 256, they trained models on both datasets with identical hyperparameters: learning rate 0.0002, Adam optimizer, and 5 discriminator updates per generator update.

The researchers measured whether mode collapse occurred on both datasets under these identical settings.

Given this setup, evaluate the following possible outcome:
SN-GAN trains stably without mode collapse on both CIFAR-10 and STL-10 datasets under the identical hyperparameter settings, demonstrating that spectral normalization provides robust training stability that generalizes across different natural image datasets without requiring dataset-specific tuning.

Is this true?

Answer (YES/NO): YES